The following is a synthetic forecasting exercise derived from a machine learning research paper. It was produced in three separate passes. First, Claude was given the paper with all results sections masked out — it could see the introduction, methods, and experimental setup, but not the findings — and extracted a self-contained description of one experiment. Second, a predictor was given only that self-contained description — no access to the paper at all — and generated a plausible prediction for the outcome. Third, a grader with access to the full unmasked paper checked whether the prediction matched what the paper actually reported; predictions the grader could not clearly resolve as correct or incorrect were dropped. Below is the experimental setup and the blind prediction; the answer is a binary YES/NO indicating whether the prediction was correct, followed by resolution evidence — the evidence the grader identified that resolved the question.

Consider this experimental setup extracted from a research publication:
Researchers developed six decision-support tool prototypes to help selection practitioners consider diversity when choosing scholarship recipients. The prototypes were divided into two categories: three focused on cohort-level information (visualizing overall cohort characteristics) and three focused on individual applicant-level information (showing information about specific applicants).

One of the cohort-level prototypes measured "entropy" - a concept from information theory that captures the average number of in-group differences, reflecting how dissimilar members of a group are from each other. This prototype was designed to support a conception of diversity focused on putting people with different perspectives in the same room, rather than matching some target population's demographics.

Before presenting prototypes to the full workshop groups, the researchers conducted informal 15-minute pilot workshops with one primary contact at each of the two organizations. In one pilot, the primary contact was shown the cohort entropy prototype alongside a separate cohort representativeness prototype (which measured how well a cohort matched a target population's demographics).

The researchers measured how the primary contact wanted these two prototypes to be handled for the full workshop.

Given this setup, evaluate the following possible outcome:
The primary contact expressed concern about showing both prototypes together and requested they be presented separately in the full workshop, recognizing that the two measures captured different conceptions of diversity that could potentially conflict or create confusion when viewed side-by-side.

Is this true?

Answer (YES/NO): NO